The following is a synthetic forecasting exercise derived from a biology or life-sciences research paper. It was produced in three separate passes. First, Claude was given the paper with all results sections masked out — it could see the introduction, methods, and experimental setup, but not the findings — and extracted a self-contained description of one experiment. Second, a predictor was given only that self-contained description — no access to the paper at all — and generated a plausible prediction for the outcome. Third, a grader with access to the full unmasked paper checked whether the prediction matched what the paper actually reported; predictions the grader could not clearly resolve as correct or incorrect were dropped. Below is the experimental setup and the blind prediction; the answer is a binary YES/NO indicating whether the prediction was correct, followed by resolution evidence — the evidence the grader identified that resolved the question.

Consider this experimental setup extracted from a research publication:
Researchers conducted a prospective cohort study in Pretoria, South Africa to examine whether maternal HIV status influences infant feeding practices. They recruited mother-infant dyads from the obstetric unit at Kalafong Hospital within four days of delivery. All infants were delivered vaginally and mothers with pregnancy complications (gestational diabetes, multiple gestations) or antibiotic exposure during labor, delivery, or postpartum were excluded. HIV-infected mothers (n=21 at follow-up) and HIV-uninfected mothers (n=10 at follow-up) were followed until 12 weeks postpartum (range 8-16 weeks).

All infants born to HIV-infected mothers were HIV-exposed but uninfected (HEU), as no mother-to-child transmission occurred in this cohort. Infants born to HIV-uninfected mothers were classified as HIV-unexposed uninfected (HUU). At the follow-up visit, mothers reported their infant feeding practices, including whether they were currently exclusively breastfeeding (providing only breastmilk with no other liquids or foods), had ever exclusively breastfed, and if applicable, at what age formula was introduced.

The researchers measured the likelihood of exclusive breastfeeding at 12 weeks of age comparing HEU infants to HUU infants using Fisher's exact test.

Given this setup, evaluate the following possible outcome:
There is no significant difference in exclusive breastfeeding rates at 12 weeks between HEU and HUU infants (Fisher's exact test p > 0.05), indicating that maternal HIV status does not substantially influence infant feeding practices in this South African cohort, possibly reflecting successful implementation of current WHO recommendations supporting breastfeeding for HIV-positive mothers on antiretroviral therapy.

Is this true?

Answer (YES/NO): YES